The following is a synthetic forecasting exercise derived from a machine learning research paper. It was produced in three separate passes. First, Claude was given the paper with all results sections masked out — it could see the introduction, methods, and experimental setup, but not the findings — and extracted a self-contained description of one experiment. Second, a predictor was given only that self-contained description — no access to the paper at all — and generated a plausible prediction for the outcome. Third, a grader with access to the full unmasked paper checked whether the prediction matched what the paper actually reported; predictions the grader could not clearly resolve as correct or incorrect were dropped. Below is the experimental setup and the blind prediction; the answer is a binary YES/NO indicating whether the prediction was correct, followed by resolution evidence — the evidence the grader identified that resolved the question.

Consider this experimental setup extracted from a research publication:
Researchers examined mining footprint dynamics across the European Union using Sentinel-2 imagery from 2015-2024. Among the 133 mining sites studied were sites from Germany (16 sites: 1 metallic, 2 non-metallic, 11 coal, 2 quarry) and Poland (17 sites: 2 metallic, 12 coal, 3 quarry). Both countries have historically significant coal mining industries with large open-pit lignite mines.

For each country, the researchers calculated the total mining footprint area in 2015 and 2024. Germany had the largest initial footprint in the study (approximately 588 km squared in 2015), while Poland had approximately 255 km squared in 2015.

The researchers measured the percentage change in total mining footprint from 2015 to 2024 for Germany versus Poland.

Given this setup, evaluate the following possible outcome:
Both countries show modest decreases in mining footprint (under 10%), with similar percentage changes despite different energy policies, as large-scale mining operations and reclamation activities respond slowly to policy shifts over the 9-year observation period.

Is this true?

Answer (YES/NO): NO